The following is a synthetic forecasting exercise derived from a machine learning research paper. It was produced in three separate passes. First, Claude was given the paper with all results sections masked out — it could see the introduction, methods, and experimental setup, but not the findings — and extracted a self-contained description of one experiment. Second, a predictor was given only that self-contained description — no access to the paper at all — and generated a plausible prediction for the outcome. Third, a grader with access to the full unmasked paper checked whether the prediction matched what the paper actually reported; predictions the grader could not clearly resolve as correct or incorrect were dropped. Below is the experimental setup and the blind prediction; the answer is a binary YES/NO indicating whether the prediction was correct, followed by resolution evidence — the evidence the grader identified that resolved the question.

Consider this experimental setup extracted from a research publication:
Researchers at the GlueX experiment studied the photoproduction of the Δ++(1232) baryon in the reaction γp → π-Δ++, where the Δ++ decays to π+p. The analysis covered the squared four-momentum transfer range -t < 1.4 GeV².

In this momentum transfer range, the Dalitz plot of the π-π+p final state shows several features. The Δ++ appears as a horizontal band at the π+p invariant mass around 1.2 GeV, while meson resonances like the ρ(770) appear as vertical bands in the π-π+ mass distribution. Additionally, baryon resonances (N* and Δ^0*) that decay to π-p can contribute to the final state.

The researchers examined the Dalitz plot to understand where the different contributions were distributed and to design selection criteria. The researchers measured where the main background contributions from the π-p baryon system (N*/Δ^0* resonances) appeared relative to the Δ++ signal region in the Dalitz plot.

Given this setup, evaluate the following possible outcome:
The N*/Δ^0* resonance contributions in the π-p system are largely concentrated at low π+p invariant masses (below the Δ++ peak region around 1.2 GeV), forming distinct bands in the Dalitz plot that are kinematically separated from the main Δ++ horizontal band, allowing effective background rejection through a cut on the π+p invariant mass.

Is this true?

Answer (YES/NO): NO